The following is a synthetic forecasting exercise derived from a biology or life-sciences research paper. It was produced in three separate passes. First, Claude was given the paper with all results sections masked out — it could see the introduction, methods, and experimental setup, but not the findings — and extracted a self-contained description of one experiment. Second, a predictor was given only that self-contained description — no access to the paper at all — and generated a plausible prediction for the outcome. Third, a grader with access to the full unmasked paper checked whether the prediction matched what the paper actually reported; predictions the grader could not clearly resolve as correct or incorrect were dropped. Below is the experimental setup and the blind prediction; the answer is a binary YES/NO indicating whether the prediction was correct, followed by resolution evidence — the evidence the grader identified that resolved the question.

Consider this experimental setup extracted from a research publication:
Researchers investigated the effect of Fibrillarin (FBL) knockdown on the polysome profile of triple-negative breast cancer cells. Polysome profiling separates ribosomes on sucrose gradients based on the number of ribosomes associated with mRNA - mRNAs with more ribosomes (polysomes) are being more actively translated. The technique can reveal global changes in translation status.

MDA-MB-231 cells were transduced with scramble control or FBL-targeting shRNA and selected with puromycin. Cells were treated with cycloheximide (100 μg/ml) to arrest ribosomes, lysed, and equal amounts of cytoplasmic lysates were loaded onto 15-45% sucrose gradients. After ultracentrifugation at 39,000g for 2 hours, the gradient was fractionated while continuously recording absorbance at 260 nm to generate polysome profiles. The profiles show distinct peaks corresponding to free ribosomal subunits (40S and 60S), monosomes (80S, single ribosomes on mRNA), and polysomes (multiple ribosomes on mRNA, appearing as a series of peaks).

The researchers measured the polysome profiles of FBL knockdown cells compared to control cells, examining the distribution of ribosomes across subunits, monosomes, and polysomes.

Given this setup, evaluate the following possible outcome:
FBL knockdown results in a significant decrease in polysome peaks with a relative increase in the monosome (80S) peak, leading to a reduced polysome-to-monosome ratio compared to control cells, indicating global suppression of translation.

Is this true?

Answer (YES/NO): NO